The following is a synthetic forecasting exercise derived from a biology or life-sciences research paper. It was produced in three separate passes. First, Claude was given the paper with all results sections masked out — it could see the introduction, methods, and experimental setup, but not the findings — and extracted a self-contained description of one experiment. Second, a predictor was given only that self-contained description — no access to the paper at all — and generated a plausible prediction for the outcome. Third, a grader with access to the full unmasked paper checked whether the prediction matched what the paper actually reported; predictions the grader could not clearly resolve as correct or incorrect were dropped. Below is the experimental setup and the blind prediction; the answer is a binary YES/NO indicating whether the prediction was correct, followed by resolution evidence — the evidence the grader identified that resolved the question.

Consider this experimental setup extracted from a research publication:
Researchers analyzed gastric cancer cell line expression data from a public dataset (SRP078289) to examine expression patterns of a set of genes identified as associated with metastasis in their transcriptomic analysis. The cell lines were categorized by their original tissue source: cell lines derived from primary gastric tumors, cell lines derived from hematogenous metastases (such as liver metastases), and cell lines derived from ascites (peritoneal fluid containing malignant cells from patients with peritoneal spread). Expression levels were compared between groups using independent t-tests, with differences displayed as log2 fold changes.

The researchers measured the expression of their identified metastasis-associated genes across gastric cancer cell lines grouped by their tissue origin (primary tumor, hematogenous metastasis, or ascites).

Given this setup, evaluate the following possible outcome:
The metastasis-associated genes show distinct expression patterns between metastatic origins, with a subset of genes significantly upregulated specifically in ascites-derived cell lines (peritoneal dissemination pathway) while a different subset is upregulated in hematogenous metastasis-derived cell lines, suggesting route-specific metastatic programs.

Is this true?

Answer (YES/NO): NO